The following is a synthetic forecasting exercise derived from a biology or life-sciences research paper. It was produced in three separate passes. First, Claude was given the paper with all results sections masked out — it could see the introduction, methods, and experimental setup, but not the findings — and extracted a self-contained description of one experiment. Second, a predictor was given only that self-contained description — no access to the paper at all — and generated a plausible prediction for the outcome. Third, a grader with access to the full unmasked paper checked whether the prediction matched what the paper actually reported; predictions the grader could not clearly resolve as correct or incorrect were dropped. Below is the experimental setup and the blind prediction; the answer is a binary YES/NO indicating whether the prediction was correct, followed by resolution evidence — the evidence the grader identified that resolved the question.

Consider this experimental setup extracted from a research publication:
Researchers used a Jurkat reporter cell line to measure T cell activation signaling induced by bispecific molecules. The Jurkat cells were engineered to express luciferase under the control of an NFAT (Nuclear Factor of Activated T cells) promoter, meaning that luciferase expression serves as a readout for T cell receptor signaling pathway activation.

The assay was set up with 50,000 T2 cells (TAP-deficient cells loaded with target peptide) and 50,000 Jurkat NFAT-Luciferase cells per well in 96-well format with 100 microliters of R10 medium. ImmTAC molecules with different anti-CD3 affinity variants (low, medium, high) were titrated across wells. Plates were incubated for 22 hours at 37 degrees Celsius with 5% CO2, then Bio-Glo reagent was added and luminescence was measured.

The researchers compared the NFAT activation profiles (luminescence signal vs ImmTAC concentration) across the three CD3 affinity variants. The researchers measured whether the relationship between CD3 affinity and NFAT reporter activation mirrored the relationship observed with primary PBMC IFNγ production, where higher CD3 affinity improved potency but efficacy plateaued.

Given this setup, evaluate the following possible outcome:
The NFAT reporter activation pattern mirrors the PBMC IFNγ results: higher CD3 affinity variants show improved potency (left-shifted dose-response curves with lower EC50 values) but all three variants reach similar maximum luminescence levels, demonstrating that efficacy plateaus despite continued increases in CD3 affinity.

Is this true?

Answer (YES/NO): NO